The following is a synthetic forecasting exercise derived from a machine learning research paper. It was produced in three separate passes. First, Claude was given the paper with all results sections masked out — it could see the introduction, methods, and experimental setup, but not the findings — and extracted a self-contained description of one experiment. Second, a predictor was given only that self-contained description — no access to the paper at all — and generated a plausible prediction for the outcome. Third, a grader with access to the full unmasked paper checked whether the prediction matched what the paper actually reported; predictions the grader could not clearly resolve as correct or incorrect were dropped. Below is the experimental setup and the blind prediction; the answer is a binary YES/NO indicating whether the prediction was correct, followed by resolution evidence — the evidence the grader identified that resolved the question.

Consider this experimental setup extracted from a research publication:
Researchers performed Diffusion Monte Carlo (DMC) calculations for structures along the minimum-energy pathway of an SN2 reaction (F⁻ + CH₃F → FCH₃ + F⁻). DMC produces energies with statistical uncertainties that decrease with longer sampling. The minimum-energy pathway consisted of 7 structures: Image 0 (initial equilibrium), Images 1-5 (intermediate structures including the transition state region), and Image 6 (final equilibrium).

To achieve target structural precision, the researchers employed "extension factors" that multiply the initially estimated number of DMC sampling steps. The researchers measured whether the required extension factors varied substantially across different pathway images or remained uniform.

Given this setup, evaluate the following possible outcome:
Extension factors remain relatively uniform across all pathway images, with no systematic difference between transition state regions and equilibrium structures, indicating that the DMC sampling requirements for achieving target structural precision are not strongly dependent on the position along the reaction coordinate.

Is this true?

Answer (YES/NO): YES